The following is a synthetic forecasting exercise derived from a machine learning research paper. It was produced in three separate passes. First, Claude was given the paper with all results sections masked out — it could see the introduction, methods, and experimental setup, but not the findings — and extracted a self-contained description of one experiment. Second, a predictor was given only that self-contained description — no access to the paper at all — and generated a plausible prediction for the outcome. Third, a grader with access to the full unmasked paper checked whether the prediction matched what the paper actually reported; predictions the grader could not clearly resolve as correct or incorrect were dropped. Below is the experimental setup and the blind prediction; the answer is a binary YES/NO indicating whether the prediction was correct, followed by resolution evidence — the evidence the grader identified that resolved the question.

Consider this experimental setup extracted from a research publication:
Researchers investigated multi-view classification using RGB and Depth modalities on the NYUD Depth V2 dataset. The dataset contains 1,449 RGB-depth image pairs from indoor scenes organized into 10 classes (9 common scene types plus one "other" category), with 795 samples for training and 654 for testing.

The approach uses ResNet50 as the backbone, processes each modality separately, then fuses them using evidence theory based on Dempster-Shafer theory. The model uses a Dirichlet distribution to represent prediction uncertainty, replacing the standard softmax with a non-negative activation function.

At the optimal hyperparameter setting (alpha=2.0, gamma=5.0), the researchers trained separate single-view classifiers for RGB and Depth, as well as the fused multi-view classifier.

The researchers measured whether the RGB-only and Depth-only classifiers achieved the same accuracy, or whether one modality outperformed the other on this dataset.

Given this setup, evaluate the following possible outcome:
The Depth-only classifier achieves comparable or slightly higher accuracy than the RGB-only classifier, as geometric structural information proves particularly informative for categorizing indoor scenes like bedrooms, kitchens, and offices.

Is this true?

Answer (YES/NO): YES